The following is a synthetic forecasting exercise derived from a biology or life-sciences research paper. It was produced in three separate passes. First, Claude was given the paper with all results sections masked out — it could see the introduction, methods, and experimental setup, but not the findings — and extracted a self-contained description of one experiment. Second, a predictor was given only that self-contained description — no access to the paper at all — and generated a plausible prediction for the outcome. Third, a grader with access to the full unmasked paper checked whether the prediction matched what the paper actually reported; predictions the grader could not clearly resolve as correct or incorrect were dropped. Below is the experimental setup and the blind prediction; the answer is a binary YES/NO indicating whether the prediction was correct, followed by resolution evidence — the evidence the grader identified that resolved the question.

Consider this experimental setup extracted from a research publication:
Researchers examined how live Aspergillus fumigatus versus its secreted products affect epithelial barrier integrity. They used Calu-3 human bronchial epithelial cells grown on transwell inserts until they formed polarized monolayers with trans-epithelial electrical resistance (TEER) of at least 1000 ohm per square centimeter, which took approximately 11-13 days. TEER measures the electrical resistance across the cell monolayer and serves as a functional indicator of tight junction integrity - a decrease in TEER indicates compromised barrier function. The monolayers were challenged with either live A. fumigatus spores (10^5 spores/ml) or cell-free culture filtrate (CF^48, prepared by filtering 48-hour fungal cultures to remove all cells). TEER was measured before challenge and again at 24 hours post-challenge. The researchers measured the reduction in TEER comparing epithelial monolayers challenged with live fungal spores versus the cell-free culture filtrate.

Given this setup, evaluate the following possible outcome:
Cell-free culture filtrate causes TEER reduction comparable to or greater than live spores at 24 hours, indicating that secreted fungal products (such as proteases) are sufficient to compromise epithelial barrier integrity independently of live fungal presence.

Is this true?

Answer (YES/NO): NO